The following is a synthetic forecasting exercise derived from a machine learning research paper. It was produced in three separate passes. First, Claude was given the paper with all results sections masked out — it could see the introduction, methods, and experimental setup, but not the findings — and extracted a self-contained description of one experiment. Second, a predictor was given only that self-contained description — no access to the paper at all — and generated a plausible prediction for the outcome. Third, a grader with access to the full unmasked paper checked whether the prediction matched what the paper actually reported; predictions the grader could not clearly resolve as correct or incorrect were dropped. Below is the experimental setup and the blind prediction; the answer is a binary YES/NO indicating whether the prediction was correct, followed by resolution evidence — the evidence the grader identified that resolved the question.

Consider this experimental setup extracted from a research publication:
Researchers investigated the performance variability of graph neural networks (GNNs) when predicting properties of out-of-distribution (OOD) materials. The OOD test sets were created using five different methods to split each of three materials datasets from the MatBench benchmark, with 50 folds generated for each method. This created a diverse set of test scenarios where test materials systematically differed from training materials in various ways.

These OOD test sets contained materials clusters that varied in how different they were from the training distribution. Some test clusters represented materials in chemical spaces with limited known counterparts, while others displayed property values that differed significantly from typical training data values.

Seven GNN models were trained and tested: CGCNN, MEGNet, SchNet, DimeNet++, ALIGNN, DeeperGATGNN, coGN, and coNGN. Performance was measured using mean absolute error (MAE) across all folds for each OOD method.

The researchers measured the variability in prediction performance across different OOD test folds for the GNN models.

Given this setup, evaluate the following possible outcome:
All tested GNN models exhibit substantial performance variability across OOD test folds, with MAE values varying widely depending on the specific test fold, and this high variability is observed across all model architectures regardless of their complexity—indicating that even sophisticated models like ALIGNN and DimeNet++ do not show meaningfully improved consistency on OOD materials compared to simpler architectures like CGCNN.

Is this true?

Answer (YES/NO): NO